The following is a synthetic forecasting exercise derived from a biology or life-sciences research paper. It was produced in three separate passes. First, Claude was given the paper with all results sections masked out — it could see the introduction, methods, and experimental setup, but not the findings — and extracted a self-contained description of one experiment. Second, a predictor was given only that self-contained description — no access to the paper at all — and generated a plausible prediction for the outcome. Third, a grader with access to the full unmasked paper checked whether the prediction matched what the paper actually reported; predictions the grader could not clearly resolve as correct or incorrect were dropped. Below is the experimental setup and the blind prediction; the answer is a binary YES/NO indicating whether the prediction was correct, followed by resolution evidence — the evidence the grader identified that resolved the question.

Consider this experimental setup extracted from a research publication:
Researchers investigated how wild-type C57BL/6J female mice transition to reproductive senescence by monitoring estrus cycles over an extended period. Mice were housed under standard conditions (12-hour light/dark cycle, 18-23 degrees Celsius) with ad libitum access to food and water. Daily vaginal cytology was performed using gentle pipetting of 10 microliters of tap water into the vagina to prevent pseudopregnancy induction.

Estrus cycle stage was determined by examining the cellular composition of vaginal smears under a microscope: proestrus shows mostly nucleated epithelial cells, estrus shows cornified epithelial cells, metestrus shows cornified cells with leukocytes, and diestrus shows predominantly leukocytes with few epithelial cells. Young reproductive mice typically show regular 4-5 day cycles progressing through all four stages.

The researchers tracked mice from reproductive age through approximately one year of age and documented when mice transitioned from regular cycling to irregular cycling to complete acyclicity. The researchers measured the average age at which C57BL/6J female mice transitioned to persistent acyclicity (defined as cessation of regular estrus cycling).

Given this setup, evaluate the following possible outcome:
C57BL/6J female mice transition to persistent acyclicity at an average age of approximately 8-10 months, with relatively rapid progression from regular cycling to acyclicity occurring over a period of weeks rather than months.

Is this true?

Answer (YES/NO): NO